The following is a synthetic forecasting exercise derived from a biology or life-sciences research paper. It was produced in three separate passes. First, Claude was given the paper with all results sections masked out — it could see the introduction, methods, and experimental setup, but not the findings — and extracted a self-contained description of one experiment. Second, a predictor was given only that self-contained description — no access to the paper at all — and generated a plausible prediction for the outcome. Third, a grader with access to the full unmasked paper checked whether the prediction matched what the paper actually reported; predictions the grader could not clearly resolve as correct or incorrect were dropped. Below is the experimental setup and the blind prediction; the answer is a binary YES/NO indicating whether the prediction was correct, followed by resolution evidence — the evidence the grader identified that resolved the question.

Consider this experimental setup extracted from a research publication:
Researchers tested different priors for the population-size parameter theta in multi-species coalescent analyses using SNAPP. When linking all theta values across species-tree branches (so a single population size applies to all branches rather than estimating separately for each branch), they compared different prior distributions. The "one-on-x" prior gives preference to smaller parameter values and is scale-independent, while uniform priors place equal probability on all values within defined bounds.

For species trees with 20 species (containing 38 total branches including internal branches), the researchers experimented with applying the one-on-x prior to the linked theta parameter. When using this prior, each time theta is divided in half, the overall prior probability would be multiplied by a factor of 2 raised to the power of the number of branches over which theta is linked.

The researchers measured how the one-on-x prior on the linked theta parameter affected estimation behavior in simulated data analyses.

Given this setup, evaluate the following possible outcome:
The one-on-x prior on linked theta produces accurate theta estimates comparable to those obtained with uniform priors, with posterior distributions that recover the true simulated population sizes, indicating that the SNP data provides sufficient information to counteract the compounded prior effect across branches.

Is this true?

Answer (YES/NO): NO